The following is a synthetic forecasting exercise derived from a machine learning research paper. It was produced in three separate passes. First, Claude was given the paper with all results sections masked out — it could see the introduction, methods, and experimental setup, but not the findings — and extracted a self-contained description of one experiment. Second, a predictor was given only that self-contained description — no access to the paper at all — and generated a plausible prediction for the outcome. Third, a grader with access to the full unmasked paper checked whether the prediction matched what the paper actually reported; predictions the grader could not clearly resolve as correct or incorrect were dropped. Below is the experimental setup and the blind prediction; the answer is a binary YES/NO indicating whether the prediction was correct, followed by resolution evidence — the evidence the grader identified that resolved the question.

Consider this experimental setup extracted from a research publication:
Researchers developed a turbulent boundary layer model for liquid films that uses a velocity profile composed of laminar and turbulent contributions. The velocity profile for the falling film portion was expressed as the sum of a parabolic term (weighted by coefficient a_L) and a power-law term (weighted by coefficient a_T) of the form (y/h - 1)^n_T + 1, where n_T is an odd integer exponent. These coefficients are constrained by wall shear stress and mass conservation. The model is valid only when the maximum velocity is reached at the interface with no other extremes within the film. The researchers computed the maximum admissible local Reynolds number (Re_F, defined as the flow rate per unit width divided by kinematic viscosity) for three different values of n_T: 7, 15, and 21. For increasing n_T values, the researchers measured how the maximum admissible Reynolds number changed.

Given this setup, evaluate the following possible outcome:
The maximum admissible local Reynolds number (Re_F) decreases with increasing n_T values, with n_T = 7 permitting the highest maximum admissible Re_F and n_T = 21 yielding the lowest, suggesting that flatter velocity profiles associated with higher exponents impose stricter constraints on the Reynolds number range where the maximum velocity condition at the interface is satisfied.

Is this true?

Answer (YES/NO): NO